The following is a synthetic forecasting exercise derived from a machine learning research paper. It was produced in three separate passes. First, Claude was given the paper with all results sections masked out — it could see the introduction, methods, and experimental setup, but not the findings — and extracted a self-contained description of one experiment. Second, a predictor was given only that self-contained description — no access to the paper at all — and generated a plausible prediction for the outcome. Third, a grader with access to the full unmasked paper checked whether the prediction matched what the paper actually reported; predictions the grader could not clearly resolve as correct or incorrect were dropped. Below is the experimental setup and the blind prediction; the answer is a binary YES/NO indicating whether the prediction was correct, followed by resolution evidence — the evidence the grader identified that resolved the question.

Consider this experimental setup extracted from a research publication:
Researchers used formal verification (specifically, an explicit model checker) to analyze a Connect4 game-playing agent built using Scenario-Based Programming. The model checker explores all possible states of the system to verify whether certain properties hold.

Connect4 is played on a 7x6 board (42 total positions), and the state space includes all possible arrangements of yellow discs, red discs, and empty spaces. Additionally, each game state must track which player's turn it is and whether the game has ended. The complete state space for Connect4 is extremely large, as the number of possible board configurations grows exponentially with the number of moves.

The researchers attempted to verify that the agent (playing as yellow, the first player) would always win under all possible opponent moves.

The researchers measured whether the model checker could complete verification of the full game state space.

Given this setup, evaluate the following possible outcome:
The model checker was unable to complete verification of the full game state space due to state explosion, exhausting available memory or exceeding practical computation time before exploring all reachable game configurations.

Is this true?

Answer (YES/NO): YES